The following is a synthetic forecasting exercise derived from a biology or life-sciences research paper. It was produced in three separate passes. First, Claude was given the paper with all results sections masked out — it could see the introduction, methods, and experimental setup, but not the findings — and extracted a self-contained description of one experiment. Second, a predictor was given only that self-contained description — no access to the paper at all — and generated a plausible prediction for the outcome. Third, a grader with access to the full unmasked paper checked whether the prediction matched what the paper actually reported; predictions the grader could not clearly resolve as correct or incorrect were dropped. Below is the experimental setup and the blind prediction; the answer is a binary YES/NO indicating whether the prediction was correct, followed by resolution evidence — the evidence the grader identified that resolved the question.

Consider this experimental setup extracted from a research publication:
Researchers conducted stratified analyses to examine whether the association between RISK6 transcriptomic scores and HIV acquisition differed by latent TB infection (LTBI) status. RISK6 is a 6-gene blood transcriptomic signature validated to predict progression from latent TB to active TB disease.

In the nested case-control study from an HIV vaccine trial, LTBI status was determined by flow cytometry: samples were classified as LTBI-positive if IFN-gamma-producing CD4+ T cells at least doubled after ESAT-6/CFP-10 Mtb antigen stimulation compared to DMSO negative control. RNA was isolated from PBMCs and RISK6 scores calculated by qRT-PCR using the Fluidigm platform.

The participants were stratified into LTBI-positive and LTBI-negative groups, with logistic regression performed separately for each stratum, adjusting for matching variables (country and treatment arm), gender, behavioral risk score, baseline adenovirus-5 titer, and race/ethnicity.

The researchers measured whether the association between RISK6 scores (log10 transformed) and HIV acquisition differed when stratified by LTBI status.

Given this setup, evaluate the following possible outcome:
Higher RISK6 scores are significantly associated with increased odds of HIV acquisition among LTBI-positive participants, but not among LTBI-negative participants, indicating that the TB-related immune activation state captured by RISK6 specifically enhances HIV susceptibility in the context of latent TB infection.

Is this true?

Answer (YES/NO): NO